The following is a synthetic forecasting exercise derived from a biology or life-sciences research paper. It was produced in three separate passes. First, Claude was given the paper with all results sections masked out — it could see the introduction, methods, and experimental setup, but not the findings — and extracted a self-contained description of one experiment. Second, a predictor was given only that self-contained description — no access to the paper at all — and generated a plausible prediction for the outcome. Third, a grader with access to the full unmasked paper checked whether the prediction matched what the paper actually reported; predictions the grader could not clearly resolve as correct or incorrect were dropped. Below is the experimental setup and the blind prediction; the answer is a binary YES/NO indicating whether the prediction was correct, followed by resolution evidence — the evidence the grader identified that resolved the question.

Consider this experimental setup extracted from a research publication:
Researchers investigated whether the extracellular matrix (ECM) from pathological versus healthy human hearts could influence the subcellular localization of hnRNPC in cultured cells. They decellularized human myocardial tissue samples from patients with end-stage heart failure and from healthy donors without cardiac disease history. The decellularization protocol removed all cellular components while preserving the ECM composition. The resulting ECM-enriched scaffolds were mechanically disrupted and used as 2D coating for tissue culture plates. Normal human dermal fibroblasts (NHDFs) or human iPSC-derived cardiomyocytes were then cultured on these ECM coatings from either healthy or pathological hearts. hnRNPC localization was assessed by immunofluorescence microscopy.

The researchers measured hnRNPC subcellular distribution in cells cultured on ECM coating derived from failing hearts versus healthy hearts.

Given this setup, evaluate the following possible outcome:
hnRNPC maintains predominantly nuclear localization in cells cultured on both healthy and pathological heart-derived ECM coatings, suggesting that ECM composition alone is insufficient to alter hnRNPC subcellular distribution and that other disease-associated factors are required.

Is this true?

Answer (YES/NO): NO